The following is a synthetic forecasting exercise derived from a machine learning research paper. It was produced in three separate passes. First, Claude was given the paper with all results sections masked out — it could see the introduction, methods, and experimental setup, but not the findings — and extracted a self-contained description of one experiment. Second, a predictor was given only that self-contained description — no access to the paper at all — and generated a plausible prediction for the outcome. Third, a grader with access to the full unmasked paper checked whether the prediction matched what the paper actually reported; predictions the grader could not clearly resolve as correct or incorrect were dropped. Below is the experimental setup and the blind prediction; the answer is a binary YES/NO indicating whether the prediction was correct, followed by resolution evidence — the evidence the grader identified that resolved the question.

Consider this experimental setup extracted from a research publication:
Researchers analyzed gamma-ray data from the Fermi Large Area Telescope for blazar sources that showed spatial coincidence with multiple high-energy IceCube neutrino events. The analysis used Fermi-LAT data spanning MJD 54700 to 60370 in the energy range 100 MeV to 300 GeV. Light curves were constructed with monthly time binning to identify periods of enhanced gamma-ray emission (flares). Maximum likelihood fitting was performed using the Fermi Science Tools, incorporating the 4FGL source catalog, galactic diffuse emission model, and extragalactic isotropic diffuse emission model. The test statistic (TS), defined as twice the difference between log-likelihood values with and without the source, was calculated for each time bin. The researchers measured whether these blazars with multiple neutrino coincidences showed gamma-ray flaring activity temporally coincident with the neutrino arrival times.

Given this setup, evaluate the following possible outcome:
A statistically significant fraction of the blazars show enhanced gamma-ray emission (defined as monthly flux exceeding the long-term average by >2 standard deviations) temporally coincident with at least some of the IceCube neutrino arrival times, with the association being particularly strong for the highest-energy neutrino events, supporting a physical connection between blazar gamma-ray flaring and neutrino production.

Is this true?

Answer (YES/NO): NO